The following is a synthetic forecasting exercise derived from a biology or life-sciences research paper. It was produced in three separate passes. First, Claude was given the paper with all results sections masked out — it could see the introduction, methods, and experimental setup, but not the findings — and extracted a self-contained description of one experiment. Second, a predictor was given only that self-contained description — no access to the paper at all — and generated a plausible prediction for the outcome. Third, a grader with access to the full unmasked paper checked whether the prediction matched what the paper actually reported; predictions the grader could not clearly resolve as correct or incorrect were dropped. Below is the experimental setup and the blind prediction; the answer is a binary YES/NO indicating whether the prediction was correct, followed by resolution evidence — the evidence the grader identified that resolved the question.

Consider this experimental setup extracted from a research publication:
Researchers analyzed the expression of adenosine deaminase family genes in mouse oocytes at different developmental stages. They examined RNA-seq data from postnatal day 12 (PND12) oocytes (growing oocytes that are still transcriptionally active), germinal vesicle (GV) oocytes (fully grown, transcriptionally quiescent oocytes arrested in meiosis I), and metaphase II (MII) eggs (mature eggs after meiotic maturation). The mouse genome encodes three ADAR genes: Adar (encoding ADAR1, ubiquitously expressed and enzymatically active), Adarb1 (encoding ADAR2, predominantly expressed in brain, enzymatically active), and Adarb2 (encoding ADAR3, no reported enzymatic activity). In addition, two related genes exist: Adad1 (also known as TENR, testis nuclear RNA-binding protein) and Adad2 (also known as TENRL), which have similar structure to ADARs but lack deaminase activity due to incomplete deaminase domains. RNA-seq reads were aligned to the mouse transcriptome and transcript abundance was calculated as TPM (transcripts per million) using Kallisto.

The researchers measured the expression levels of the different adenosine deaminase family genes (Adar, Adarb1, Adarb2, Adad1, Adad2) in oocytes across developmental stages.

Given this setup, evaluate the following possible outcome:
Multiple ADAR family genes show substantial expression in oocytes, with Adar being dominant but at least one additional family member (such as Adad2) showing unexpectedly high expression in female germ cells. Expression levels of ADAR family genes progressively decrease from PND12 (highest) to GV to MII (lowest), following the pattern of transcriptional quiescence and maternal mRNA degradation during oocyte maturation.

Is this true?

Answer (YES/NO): NO